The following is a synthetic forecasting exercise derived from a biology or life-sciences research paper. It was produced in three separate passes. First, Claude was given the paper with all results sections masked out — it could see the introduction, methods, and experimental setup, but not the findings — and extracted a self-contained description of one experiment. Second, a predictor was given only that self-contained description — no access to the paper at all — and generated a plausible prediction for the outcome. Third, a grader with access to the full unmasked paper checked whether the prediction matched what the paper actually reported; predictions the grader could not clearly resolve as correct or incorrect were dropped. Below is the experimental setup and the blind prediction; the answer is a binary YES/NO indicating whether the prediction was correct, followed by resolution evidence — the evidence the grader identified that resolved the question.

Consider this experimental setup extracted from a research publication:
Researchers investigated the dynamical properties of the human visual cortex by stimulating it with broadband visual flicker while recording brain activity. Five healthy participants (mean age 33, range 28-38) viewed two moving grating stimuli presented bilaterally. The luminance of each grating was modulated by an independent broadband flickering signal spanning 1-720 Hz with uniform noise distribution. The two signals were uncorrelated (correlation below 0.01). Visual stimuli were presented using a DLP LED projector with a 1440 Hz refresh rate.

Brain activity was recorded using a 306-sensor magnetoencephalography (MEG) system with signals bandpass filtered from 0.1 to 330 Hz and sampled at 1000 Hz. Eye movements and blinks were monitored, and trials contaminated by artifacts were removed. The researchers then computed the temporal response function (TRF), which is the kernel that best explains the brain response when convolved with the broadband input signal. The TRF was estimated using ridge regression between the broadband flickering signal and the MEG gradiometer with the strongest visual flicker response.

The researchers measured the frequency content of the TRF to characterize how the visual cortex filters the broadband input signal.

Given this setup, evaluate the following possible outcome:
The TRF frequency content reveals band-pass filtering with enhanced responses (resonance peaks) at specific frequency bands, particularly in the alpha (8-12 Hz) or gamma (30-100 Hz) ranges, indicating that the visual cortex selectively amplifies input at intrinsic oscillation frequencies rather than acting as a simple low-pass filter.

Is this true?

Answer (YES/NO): YES